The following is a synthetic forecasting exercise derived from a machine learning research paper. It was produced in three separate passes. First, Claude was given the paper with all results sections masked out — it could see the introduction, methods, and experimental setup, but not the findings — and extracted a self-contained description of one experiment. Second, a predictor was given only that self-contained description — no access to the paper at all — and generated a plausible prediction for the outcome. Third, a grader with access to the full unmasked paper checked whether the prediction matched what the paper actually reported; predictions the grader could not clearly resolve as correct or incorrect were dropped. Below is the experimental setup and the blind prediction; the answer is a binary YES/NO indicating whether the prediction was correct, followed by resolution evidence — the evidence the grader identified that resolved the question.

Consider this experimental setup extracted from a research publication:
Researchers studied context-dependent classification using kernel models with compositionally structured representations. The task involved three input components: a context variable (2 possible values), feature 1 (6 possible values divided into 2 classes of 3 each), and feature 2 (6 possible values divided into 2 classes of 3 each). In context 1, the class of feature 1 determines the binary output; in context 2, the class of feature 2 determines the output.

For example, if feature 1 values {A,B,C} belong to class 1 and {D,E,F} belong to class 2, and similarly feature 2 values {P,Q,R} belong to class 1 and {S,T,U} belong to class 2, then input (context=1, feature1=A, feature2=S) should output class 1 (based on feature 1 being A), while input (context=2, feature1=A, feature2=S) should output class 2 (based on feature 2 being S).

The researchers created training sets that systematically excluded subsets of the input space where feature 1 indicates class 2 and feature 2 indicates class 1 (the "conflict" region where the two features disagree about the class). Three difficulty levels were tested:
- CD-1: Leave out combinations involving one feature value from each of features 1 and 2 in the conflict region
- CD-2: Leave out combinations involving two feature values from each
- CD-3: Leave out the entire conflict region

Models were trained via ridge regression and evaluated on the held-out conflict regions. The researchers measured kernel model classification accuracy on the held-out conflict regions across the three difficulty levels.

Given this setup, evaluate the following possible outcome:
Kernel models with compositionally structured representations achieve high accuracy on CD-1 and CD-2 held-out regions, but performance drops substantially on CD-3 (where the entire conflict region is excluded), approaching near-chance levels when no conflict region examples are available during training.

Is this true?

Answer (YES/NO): NO